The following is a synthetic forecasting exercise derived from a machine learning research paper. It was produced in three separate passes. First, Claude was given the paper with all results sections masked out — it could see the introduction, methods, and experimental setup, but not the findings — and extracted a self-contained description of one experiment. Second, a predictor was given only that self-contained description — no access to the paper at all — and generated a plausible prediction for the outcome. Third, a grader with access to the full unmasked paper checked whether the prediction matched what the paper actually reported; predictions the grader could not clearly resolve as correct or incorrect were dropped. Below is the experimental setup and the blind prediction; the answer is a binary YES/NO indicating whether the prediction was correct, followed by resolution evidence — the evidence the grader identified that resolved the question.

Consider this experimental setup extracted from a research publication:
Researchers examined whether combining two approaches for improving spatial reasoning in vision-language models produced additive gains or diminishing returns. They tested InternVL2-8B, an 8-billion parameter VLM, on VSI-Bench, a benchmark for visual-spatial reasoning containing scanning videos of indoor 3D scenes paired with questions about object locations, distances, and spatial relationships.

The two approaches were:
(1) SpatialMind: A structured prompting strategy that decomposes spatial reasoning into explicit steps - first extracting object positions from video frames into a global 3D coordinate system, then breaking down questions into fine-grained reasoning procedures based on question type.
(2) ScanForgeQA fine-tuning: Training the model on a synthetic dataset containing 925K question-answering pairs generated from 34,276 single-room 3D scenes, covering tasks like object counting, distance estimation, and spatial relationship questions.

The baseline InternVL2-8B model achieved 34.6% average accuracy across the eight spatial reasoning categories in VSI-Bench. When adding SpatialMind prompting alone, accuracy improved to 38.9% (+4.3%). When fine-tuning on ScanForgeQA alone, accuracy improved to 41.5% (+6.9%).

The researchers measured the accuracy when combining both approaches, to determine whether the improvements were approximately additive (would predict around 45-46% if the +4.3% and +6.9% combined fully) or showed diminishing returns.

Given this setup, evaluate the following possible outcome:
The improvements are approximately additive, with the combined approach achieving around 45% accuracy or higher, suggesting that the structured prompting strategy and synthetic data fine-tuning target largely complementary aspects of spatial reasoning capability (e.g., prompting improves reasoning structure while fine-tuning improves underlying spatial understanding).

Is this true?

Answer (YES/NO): NO